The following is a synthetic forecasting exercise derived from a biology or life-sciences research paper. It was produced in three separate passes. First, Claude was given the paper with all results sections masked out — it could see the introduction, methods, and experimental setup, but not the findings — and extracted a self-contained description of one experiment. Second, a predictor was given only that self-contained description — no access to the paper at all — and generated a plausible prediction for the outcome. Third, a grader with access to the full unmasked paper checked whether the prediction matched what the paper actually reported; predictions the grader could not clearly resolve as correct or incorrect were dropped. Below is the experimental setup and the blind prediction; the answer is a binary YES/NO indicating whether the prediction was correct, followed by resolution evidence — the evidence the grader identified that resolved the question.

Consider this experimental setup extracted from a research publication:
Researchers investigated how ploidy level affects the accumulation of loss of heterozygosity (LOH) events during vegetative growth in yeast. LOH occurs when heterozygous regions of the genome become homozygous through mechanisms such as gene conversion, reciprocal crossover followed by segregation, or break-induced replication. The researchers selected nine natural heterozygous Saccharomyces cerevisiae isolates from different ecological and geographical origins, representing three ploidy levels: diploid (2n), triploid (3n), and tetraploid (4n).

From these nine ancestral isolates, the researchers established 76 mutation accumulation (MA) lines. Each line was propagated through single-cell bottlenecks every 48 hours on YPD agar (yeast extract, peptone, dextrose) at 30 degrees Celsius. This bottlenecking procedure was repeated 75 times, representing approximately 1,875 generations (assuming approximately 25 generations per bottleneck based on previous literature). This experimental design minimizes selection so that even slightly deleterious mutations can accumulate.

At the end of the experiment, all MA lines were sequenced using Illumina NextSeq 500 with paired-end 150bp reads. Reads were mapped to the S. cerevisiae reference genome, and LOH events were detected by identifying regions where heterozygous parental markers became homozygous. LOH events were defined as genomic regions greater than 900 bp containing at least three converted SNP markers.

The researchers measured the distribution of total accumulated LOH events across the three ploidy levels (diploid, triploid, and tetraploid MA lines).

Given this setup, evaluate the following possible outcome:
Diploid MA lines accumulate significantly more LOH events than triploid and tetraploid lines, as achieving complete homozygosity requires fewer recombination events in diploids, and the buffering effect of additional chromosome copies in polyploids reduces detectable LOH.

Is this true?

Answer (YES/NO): NO